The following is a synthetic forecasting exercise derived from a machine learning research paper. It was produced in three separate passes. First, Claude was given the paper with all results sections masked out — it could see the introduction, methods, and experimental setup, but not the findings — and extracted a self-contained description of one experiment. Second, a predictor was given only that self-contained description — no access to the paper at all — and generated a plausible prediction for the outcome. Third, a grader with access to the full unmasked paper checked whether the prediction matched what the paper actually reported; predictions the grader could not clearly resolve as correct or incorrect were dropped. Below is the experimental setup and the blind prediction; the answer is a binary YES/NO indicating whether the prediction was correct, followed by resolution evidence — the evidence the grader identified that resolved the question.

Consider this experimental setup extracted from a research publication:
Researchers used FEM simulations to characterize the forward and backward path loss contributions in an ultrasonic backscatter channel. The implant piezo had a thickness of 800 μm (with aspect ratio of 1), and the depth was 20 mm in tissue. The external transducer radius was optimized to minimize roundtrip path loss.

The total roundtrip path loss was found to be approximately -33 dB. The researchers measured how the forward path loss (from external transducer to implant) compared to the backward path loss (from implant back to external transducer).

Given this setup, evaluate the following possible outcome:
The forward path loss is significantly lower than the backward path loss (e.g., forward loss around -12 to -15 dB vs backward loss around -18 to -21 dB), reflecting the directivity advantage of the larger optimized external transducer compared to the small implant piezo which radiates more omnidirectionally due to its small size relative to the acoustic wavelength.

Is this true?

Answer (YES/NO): NO